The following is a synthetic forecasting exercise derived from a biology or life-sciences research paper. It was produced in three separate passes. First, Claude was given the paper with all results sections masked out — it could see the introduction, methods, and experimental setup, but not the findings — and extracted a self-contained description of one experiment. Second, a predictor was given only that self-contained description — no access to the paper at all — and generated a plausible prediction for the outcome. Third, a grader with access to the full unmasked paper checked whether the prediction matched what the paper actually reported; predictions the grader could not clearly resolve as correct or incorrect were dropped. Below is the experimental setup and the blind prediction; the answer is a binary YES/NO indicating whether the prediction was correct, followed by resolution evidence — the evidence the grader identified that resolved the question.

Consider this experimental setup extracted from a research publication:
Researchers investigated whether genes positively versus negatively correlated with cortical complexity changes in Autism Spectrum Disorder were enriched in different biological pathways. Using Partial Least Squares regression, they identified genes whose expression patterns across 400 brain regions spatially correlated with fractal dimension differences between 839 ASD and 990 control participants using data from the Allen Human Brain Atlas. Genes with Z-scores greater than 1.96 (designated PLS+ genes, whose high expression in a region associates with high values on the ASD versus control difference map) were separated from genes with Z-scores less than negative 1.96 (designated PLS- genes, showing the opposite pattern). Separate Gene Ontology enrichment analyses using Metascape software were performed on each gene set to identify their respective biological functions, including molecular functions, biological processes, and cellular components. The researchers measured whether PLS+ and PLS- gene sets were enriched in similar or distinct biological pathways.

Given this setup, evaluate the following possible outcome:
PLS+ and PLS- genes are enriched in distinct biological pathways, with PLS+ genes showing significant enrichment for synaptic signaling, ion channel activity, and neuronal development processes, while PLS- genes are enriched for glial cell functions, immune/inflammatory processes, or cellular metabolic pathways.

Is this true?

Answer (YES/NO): NO